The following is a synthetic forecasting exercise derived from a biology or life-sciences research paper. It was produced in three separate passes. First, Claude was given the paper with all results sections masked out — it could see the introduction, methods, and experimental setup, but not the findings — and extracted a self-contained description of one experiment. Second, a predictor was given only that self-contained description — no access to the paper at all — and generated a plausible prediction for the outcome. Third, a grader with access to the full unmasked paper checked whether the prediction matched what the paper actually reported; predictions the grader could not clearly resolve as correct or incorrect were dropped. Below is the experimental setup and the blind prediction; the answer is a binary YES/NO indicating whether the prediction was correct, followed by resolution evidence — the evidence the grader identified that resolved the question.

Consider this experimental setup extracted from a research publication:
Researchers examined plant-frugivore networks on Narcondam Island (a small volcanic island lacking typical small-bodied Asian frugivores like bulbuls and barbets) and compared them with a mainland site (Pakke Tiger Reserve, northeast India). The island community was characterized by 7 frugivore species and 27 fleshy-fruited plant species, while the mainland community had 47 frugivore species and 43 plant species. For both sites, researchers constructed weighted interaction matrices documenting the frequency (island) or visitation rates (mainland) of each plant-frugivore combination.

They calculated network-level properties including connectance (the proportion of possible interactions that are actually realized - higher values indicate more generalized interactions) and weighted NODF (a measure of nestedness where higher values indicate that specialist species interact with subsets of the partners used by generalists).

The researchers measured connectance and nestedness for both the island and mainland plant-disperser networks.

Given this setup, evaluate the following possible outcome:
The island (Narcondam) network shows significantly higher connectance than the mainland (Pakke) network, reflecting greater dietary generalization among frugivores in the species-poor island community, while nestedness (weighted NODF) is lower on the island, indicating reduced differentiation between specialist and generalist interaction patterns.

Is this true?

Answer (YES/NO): NO